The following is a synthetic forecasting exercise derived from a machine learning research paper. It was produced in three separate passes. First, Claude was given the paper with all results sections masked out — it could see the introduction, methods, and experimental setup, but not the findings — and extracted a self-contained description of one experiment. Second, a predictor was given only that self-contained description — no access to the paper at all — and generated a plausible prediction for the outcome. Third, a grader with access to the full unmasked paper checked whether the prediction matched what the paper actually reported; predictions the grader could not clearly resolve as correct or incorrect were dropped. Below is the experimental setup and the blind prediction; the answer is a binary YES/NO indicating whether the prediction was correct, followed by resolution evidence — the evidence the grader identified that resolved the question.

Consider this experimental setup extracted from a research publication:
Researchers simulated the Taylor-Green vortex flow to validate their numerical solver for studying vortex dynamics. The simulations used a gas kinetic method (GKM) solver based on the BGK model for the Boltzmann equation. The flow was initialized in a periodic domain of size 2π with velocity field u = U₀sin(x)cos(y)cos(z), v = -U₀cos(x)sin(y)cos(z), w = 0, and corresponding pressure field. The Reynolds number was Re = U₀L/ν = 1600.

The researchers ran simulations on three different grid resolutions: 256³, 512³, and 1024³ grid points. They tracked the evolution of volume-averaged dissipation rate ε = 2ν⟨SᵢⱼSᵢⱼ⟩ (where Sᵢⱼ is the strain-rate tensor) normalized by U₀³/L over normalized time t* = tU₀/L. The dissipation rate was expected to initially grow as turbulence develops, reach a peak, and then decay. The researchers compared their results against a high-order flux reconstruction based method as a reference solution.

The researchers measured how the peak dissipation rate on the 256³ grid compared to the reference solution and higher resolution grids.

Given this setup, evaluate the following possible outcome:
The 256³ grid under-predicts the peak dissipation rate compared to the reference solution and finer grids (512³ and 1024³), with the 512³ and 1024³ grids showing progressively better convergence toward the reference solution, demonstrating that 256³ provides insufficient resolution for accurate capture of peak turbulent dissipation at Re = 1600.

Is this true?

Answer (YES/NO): YES